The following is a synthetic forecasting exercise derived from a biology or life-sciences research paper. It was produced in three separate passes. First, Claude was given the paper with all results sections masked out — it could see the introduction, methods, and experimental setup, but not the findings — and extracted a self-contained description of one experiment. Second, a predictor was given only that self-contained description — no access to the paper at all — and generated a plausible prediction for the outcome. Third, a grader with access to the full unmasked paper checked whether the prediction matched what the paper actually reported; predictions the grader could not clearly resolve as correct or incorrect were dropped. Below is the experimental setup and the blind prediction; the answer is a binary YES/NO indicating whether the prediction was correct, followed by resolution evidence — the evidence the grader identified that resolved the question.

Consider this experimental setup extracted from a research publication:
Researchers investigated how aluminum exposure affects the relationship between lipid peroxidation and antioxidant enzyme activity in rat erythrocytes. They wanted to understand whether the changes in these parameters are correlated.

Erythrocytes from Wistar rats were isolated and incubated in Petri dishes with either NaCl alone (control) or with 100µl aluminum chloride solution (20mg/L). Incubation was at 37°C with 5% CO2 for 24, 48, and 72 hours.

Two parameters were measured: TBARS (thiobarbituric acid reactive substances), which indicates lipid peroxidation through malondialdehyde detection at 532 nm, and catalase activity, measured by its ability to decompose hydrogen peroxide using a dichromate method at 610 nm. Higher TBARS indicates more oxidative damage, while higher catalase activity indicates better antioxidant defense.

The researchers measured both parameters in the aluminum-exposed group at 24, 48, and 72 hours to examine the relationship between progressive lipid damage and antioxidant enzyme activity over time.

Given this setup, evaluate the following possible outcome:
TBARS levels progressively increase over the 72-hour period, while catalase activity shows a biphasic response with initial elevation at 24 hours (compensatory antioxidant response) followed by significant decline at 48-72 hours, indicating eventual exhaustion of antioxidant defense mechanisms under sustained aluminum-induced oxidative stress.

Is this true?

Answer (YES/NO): NO